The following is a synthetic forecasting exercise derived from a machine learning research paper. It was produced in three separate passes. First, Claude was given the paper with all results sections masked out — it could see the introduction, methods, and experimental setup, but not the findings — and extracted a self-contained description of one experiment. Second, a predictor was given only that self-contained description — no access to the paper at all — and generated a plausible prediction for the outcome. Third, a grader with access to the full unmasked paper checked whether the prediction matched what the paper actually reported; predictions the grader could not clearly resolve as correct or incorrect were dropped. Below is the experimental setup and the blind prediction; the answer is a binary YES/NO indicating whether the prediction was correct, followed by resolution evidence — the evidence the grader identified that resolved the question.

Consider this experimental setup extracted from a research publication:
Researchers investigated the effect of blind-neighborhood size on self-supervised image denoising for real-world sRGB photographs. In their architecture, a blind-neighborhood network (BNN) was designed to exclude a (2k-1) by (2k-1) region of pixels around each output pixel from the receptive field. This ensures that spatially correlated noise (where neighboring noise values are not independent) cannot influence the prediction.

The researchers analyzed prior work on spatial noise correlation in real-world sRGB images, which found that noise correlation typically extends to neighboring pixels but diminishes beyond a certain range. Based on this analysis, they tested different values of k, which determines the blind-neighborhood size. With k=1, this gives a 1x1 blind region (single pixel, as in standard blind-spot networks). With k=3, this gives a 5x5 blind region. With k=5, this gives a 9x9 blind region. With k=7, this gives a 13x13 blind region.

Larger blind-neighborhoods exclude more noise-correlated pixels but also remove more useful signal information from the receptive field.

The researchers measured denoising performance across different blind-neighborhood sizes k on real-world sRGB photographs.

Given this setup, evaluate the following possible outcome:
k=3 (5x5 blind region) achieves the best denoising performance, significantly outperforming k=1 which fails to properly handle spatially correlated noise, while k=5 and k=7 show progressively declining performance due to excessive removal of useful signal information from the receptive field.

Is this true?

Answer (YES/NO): NO